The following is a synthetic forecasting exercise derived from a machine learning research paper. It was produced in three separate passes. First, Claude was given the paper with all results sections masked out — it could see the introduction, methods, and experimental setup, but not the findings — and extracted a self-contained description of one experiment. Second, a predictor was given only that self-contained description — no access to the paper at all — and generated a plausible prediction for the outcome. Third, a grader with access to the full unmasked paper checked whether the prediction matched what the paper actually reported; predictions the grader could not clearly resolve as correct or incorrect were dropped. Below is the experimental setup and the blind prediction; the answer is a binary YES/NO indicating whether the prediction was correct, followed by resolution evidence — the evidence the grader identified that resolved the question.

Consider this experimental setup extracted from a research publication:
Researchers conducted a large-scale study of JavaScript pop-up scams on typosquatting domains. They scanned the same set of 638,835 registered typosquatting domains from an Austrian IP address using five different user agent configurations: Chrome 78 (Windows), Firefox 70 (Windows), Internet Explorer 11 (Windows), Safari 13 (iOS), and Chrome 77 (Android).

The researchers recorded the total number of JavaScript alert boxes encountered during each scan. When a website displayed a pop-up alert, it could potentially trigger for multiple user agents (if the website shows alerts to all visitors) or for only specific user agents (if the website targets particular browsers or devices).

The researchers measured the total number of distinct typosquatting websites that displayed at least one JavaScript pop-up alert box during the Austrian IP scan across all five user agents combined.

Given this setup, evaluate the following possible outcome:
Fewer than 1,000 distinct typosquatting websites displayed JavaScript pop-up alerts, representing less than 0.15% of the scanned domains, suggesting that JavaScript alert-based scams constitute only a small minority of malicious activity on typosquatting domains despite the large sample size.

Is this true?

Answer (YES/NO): NO